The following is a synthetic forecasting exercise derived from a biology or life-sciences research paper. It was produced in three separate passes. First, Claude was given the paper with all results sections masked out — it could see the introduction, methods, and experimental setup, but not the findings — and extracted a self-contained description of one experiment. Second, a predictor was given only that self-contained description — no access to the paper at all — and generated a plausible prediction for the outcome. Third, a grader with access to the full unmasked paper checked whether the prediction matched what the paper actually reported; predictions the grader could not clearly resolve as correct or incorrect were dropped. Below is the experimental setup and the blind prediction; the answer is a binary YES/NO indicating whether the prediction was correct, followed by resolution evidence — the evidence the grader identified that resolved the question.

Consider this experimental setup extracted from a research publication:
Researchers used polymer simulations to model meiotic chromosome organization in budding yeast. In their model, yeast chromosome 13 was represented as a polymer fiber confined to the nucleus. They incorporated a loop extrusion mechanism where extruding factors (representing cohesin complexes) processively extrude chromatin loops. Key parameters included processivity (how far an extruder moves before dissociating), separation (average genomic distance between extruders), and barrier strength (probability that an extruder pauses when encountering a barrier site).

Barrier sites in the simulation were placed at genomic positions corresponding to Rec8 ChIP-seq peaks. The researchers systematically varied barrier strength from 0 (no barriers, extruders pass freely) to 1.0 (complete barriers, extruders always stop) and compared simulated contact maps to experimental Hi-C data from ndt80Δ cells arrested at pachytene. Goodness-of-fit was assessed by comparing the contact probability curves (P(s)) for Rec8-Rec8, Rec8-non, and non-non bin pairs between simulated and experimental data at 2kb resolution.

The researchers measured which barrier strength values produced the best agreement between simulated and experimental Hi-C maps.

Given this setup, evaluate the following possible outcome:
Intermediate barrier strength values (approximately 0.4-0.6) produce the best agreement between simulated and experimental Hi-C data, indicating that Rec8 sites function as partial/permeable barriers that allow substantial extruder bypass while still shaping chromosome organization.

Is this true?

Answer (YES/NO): NO